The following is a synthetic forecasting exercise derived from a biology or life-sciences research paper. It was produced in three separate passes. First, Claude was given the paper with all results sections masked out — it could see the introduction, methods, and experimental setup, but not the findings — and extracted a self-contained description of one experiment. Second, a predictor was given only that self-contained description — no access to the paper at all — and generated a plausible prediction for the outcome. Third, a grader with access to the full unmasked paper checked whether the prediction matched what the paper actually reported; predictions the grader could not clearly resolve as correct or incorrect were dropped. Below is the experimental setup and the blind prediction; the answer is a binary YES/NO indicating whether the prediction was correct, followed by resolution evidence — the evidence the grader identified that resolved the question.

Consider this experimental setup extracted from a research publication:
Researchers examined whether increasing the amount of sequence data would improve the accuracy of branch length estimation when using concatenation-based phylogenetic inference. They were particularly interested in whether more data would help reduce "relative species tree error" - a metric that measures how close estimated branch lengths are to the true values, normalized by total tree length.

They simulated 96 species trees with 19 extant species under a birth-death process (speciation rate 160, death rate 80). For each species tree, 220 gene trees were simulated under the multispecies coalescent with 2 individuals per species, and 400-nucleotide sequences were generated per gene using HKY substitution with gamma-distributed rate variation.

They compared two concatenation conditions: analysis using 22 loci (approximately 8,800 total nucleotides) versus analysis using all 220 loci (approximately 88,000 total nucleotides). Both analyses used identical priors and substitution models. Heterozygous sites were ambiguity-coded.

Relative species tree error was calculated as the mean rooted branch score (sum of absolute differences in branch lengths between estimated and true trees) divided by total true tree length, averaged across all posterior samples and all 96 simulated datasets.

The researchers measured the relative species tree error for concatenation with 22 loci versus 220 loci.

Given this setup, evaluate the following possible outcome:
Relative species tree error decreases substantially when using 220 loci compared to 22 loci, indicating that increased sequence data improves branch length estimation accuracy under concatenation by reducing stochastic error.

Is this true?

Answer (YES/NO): YES